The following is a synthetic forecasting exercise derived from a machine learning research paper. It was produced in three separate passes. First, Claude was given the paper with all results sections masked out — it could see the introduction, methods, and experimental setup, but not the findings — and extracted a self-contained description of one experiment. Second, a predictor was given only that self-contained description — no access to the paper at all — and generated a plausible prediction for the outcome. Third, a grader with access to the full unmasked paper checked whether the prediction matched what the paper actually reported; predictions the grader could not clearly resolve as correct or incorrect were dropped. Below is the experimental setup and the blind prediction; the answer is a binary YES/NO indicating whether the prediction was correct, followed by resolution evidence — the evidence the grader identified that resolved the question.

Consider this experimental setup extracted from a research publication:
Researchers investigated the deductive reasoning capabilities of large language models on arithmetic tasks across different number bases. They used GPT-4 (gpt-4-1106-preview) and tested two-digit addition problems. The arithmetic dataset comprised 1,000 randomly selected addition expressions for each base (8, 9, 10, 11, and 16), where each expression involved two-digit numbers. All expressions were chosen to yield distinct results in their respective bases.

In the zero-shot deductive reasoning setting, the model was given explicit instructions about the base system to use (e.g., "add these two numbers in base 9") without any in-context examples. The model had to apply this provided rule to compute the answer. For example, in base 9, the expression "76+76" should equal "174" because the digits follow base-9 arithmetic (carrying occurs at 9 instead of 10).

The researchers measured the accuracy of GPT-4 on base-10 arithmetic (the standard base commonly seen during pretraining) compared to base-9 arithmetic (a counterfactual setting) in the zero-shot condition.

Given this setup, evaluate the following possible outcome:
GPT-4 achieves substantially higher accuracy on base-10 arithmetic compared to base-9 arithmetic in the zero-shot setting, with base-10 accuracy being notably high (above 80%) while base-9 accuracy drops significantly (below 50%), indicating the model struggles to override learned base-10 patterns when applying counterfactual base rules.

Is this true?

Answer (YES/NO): NO